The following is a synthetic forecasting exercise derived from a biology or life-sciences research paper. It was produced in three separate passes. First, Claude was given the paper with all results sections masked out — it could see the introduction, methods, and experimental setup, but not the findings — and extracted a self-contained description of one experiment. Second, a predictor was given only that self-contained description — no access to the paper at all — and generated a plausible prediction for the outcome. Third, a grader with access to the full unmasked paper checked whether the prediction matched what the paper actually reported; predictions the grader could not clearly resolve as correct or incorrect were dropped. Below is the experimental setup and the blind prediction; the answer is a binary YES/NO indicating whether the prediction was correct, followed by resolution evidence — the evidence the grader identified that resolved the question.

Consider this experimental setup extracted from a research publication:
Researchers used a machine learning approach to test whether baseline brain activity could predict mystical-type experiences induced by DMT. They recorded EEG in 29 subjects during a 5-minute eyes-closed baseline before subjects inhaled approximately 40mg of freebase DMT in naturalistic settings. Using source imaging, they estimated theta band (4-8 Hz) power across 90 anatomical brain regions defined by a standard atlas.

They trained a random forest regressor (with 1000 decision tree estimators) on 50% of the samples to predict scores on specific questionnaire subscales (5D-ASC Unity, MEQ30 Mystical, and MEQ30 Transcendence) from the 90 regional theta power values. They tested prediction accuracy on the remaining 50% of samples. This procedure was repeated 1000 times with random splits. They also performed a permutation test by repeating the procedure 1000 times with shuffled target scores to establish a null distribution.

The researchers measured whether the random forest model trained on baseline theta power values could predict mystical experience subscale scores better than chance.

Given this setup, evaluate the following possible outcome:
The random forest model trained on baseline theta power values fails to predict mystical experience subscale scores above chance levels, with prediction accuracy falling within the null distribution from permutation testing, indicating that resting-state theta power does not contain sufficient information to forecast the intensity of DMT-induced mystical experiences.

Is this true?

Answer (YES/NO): NO